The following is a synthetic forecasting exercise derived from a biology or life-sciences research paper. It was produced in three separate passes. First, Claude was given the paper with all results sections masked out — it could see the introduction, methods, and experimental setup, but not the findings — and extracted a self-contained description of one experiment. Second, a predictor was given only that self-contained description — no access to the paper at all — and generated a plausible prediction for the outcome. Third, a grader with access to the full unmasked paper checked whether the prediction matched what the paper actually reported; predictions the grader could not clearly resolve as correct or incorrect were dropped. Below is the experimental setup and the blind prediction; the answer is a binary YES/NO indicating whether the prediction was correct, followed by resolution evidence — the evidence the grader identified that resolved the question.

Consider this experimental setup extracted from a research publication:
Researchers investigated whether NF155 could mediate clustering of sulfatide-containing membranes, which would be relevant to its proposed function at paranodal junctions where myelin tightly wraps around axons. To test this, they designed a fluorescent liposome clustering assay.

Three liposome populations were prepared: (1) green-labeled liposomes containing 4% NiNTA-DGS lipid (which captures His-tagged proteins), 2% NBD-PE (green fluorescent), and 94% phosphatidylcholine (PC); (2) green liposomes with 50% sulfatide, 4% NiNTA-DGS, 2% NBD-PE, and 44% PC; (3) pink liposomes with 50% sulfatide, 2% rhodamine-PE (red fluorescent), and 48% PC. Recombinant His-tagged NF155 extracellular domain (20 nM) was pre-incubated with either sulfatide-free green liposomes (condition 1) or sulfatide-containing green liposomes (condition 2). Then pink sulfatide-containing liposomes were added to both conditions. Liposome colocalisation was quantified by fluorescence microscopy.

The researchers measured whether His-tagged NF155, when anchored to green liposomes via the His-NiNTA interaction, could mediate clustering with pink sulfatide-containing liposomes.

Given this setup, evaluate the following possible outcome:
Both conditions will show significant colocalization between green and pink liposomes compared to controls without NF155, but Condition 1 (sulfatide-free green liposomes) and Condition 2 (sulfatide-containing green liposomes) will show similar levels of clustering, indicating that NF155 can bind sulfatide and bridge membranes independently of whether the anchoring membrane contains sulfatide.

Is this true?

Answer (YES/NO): NO